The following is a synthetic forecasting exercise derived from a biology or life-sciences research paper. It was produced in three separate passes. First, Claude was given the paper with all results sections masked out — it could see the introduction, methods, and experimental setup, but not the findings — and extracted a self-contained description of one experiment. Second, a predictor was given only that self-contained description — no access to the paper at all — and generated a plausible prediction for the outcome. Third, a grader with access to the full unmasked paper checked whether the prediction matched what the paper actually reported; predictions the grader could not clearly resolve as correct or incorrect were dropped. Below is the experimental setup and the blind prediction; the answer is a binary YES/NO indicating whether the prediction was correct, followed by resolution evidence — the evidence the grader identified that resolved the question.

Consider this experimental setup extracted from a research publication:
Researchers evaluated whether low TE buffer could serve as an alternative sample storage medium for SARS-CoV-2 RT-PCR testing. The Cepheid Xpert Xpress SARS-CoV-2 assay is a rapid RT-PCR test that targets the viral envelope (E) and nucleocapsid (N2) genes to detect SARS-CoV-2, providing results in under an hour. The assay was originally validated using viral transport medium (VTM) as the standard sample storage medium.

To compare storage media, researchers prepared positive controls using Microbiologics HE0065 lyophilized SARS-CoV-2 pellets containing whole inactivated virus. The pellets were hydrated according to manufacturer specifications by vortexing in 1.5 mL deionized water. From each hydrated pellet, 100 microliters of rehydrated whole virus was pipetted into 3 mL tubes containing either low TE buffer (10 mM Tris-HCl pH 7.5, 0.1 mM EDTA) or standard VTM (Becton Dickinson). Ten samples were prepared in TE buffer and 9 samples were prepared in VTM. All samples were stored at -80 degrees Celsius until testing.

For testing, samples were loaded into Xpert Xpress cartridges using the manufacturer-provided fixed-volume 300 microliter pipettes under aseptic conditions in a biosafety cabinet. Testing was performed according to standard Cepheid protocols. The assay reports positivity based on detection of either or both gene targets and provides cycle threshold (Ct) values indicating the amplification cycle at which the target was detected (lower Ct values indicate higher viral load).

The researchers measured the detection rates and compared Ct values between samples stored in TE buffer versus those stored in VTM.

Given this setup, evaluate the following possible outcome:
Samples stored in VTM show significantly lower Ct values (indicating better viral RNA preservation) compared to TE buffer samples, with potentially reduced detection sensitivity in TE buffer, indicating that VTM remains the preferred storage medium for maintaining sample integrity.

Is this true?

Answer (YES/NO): NO